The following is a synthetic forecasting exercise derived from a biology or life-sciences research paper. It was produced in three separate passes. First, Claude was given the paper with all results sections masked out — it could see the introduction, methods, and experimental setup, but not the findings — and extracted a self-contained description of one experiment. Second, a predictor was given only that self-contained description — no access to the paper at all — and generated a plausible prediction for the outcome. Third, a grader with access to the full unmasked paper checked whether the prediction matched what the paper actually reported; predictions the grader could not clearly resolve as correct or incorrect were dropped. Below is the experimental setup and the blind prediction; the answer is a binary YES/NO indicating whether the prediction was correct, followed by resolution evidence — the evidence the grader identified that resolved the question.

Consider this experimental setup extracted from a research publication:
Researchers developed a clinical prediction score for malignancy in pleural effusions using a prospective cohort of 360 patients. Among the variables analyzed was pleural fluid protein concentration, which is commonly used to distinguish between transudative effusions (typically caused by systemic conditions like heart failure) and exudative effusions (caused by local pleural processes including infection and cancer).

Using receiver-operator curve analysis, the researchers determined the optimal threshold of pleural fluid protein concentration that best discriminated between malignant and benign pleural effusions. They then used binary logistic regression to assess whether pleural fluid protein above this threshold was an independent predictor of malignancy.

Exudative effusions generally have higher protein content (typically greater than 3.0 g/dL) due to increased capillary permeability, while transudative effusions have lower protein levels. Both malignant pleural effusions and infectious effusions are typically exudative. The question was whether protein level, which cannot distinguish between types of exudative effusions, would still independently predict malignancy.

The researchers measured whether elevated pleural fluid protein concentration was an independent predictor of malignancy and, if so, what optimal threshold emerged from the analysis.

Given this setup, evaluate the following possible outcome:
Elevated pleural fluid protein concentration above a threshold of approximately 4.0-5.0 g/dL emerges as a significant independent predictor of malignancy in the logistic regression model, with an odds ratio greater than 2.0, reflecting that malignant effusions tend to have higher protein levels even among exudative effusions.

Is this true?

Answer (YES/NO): NO